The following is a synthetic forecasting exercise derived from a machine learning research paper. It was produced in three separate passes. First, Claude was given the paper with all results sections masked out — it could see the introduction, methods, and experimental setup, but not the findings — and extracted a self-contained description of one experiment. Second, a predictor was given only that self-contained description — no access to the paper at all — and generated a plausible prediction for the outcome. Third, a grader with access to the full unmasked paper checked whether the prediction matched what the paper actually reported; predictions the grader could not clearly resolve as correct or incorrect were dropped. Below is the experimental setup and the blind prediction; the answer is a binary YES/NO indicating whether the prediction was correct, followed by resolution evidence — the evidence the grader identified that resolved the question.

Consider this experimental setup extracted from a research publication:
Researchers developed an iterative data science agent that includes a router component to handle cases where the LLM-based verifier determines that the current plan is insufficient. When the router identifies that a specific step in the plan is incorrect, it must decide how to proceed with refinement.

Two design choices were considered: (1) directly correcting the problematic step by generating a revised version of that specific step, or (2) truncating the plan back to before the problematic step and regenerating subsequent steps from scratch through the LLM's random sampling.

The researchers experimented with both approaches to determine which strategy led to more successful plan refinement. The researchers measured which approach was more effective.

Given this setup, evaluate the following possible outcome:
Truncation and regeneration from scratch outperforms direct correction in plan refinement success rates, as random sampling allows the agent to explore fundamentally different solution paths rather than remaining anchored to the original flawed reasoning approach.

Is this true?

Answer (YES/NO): YES